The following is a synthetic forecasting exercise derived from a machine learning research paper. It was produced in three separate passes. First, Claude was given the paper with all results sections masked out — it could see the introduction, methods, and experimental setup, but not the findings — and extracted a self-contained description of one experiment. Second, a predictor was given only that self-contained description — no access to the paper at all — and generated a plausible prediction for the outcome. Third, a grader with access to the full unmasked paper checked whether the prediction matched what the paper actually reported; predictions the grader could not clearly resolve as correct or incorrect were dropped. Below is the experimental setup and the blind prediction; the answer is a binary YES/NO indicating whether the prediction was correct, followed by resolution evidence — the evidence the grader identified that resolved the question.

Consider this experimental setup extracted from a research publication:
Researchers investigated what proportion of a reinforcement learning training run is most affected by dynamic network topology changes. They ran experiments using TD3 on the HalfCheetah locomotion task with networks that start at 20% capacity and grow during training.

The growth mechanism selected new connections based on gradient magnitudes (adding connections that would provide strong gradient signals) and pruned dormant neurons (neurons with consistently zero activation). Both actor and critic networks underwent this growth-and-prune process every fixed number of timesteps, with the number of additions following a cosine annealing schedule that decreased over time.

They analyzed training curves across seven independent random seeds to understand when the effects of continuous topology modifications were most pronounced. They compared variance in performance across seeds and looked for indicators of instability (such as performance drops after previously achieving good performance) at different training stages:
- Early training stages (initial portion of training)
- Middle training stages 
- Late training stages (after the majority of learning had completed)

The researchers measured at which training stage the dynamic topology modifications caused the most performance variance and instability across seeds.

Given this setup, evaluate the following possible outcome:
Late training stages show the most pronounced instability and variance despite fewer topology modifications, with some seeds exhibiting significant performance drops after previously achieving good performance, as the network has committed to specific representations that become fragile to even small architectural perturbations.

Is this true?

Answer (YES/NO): YES